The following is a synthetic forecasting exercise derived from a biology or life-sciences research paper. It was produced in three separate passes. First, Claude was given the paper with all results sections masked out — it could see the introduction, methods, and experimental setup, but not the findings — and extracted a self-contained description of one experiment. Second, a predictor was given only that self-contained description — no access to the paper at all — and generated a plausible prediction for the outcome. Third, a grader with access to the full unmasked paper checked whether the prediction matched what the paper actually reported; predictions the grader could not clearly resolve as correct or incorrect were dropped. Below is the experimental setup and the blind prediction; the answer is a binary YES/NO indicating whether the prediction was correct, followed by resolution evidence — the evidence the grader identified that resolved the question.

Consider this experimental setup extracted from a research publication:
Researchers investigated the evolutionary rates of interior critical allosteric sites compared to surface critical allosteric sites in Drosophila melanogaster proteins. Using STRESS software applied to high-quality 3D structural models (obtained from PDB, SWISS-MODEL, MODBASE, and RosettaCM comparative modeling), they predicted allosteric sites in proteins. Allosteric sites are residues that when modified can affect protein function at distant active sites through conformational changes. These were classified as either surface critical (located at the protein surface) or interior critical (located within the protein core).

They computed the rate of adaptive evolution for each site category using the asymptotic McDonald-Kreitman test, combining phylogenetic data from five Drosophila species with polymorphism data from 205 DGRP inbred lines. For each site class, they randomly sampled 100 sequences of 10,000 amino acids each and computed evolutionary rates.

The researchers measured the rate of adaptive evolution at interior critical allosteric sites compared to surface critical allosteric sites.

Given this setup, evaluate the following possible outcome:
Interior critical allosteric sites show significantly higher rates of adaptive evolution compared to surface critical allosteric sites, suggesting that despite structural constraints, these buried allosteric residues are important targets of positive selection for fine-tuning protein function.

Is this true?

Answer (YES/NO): NO